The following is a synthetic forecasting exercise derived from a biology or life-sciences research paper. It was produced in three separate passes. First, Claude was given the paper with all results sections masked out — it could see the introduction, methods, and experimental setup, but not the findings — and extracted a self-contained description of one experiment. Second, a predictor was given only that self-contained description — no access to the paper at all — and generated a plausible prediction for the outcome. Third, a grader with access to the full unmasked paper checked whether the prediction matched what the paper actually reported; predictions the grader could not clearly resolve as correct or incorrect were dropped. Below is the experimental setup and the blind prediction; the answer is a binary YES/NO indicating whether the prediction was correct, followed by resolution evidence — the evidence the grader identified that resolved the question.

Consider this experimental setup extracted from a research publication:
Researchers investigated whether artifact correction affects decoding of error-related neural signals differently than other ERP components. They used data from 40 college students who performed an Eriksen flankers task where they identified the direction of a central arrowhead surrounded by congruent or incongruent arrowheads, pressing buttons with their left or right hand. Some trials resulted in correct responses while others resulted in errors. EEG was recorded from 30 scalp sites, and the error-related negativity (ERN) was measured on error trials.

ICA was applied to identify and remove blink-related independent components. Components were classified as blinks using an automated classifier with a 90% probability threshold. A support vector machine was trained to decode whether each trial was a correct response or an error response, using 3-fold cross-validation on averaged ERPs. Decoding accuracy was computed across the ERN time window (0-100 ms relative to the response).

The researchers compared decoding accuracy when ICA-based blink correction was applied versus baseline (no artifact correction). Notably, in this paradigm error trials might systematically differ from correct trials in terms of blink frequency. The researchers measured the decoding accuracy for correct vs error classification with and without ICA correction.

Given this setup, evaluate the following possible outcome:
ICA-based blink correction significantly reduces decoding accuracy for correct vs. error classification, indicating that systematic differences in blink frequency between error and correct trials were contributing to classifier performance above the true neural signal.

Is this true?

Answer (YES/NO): NO